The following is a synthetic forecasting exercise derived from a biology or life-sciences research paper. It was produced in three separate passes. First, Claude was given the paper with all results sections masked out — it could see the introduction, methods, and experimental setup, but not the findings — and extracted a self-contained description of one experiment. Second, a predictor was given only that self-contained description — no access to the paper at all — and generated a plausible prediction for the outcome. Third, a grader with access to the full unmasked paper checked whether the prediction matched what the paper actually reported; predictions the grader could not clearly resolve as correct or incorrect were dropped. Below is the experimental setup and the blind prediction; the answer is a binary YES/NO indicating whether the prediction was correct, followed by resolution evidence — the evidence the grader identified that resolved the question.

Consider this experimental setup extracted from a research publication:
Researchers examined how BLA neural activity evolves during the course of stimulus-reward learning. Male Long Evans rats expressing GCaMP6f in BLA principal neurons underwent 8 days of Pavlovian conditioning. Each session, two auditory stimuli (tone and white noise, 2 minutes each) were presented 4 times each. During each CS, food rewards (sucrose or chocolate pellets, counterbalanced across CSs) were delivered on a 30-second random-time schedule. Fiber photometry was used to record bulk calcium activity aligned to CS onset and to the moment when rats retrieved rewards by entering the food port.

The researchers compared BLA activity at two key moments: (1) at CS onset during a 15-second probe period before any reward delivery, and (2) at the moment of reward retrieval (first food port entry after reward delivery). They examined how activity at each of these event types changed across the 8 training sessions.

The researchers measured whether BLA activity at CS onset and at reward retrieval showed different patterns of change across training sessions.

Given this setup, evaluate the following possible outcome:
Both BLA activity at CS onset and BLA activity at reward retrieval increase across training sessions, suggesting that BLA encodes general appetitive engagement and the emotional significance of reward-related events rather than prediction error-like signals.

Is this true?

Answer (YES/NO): NO